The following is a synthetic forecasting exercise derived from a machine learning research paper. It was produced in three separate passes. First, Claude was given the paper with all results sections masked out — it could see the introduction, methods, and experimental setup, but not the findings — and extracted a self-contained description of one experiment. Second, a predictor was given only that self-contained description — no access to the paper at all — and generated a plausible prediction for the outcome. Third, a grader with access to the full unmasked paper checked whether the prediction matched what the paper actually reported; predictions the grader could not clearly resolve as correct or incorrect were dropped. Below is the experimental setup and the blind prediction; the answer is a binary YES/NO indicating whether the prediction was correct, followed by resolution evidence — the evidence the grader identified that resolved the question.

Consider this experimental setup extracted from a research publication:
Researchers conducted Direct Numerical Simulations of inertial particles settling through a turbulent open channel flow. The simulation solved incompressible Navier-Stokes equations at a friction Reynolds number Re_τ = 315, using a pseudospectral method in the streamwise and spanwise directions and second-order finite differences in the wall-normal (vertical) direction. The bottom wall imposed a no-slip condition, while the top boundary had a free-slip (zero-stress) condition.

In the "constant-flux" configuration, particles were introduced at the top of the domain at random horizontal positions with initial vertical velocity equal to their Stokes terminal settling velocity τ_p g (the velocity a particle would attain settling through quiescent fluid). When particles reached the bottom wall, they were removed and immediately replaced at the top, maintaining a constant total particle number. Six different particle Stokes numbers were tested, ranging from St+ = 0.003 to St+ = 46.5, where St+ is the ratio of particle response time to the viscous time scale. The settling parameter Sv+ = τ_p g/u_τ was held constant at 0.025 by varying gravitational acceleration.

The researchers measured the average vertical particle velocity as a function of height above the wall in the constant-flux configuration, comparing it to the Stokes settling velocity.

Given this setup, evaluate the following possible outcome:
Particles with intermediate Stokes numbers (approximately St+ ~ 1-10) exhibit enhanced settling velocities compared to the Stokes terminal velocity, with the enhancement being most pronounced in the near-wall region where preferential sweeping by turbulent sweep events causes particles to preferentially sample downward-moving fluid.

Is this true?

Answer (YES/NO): NO